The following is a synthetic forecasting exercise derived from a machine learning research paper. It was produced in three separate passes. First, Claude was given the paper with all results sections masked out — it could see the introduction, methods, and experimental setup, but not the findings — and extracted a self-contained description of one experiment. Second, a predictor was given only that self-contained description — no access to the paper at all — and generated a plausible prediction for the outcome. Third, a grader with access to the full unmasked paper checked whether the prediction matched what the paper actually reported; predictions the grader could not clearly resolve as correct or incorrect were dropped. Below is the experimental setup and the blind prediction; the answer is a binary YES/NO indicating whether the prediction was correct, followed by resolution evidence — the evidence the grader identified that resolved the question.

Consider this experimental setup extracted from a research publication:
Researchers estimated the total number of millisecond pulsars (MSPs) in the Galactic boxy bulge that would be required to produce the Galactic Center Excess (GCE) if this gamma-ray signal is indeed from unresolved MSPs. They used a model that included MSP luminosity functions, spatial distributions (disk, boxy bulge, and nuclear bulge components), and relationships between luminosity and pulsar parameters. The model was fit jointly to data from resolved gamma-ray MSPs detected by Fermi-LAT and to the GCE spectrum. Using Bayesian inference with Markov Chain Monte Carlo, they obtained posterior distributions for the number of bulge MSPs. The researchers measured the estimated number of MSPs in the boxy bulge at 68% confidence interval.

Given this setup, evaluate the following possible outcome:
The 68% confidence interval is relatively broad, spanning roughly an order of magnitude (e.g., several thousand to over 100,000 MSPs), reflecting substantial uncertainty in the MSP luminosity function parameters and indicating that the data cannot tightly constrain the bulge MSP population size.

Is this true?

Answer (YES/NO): NO